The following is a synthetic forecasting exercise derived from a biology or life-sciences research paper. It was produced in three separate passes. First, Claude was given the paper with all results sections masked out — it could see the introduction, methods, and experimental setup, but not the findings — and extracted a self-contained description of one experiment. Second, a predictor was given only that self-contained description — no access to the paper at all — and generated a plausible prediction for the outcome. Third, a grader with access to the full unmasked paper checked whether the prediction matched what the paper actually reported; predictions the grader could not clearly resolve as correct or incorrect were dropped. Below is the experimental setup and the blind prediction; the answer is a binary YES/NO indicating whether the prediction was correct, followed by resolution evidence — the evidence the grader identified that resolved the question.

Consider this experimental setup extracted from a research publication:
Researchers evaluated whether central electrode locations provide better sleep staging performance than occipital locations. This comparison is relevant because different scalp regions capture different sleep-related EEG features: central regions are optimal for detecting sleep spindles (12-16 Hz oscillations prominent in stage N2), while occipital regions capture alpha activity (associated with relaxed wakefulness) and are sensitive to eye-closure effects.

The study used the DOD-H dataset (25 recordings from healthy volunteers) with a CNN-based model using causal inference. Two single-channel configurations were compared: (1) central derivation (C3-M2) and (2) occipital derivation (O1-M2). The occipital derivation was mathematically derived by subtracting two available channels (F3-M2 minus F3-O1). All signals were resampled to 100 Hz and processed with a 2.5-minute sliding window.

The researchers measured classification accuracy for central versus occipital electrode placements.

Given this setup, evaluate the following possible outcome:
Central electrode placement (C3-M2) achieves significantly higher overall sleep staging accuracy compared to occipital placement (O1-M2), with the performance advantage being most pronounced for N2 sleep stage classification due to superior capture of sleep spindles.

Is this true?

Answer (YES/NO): NO